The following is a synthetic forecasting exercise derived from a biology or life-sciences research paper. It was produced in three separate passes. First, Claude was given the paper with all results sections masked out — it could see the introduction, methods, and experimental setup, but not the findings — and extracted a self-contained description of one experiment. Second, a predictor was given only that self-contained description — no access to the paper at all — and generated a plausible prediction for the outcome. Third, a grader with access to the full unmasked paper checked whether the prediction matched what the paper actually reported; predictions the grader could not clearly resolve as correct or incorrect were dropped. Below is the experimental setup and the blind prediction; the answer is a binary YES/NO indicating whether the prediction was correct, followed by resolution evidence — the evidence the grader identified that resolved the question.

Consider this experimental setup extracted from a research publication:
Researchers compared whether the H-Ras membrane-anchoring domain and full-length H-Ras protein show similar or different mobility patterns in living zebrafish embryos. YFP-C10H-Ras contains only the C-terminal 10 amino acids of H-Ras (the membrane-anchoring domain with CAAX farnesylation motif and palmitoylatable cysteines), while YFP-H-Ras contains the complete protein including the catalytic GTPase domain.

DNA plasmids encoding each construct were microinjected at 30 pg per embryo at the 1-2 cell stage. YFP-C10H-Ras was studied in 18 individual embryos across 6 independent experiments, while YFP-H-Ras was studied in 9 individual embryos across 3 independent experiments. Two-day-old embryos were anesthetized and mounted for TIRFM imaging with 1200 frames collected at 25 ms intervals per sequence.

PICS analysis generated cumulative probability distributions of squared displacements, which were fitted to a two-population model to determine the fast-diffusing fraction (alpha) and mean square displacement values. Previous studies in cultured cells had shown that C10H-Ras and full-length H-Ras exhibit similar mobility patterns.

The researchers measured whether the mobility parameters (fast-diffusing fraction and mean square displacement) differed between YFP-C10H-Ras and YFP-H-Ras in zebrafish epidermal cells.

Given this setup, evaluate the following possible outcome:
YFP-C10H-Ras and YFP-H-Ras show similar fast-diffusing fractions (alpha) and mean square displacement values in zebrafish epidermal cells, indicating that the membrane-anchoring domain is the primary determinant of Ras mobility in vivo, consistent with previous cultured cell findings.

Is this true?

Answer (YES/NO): NO